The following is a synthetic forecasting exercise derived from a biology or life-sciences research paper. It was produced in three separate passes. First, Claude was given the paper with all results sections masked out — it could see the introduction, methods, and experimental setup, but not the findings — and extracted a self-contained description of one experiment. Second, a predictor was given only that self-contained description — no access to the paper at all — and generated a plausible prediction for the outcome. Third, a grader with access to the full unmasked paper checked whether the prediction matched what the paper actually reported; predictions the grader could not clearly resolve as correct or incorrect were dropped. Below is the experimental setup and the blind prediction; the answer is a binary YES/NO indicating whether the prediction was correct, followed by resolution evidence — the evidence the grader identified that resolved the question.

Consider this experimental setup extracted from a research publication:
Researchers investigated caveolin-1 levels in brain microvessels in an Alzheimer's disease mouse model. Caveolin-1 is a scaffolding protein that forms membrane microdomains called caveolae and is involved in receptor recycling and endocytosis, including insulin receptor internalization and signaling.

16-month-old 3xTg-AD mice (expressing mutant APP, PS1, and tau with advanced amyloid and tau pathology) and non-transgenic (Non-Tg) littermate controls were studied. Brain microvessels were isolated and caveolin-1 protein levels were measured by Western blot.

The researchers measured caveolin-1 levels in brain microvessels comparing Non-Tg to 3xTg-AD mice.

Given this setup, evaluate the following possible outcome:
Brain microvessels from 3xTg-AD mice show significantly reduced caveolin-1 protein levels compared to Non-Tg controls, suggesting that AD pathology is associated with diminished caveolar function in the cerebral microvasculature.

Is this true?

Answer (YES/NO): YES